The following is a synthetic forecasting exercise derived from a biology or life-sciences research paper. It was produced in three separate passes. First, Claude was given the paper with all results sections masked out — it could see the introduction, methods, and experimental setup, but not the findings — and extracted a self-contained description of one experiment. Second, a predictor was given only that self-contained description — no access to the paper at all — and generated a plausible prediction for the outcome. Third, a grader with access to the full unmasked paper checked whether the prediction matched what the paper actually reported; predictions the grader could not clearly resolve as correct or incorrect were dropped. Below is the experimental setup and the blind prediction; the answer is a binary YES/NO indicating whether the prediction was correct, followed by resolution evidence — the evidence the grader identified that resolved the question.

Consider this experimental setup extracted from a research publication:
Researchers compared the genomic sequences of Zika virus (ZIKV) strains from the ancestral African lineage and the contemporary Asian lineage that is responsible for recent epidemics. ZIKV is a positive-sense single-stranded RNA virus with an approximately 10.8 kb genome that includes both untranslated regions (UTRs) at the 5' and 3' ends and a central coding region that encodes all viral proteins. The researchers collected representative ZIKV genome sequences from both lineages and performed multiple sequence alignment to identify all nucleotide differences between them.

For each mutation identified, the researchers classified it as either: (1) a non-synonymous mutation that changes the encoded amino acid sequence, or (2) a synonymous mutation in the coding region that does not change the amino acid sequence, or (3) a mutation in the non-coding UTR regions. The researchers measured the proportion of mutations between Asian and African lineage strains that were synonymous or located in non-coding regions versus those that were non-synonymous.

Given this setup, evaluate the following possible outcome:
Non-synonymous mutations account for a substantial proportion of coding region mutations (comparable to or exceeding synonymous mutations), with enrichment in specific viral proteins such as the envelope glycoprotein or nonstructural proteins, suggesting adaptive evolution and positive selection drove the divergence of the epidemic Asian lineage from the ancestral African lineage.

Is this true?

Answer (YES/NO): NO